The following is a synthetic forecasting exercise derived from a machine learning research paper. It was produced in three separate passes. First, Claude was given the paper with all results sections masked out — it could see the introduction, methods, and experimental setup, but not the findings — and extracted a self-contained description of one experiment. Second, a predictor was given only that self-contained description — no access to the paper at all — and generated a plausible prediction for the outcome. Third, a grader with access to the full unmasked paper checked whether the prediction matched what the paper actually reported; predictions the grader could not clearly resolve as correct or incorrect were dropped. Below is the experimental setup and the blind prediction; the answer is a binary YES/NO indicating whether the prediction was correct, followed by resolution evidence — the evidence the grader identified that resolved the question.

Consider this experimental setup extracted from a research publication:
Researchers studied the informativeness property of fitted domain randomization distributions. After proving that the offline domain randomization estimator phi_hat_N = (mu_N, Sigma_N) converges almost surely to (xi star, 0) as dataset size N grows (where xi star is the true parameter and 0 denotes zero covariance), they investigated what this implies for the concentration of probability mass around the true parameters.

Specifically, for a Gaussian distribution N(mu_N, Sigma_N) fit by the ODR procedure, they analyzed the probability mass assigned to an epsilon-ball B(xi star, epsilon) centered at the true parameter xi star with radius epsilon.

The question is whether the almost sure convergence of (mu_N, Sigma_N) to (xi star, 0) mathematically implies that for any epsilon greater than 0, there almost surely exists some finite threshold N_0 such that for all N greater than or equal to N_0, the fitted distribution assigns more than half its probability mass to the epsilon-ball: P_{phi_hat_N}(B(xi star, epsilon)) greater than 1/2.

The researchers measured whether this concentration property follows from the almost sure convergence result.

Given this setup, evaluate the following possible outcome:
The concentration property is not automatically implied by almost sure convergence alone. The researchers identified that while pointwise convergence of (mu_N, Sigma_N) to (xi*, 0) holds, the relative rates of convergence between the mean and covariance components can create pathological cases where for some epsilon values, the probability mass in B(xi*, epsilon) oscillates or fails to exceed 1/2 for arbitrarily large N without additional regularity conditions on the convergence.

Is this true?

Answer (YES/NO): NO